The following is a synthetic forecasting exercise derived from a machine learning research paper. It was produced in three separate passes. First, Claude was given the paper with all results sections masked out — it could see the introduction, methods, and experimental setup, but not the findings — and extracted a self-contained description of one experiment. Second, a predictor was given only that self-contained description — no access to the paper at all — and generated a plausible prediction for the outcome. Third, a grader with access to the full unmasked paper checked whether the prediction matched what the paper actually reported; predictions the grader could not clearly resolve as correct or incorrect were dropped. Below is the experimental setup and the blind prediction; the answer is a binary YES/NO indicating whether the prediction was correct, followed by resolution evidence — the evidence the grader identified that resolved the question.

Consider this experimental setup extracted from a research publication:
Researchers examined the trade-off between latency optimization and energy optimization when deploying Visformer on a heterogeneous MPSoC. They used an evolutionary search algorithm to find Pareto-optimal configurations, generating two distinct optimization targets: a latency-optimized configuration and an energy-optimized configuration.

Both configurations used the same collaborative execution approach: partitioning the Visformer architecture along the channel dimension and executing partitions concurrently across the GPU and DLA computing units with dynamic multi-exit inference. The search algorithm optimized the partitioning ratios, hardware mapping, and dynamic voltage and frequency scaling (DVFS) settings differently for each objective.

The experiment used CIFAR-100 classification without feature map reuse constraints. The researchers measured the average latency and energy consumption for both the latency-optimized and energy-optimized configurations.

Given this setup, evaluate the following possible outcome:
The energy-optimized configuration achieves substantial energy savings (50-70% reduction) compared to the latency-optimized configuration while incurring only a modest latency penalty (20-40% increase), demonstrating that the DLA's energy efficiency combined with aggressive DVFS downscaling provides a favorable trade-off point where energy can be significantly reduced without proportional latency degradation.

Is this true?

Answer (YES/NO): NO